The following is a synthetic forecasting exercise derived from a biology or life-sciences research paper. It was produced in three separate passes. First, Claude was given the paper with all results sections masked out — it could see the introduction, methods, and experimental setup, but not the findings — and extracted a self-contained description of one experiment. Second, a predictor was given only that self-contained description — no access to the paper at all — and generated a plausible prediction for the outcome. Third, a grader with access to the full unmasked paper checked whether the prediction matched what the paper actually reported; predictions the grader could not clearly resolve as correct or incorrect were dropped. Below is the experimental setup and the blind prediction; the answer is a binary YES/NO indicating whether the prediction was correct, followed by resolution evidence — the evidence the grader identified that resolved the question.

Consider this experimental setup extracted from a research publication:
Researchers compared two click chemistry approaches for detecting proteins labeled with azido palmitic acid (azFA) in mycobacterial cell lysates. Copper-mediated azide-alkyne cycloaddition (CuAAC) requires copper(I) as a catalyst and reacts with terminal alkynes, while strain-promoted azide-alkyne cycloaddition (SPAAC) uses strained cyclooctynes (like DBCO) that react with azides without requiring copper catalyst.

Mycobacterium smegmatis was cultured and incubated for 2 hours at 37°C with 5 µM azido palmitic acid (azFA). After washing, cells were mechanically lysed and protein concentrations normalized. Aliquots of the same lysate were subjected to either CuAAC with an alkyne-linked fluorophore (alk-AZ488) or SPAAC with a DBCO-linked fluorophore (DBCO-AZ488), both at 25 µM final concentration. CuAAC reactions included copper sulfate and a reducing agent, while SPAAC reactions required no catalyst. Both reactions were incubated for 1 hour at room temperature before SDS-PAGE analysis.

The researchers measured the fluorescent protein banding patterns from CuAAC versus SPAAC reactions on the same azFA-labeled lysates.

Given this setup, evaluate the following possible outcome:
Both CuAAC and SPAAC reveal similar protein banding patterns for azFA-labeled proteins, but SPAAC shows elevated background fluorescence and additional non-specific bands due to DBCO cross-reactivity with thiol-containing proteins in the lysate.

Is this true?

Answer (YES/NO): NO